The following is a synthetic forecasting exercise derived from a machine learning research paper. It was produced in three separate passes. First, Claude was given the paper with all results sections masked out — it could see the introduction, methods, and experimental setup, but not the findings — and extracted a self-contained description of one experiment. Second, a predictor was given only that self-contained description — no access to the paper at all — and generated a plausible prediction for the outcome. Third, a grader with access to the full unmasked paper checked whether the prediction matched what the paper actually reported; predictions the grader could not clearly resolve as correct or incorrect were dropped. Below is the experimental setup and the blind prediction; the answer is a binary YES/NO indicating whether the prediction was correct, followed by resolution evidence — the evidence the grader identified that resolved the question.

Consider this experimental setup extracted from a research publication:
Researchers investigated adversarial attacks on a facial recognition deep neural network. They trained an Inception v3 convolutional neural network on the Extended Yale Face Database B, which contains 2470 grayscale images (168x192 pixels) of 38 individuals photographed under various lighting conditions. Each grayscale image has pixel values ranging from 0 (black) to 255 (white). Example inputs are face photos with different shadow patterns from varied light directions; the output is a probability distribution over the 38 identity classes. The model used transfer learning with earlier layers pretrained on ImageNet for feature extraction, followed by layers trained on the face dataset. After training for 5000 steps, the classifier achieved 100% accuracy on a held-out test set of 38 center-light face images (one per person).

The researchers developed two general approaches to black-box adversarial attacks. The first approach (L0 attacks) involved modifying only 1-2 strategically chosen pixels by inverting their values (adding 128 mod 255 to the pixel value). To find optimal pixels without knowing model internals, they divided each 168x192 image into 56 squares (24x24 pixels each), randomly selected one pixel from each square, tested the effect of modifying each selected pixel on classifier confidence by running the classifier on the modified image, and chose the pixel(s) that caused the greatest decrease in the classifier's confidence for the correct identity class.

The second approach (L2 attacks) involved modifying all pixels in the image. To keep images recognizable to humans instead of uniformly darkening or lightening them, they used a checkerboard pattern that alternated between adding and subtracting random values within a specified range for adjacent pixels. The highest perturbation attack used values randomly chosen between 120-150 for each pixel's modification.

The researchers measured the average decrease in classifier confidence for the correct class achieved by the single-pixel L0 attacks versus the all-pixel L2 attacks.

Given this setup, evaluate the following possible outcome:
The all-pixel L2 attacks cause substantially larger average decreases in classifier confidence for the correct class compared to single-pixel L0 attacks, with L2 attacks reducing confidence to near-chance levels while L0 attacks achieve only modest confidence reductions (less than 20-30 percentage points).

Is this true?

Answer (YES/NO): YES